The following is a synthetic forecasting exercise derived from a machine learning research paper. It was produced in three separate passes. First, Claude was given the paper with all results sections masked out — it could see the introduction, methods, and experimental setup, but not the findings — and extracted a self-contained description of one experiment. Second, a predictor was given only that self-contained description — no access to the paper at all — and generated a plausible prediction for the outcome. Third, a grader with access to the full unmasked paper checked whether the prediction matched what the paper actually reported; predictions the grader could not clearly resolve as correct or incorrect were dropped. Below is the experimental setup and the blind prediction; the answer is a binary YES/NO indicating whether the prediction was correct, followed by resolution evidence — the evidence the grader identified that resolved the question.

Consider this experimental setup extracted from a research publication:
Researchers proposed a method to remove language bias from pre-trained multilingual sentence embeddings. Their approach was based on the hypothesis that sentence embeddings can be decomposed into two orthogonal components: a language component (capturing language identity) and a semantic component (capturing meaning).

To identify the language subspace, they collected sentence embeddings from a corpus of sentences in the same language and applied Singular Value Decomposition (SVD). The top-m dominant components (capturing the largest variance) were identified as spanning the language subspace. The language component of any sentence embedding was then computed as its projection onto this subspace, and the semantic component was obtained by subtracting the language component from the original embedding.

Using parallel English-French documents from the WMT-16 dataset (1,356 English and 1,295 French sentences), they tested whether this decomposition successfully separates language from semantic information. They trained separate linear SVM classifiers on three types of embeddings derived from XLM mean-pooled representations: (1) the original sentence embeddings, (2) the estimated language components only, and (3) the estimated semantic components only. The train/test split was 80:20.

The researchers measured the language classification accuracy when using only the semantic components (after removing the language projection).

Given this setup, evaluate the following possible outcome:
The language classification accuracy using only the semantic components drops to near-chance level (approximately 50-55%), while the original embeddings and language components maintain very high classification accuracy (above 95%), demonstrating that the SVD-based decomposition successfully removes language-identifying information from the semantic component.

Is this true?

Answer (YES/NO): YES